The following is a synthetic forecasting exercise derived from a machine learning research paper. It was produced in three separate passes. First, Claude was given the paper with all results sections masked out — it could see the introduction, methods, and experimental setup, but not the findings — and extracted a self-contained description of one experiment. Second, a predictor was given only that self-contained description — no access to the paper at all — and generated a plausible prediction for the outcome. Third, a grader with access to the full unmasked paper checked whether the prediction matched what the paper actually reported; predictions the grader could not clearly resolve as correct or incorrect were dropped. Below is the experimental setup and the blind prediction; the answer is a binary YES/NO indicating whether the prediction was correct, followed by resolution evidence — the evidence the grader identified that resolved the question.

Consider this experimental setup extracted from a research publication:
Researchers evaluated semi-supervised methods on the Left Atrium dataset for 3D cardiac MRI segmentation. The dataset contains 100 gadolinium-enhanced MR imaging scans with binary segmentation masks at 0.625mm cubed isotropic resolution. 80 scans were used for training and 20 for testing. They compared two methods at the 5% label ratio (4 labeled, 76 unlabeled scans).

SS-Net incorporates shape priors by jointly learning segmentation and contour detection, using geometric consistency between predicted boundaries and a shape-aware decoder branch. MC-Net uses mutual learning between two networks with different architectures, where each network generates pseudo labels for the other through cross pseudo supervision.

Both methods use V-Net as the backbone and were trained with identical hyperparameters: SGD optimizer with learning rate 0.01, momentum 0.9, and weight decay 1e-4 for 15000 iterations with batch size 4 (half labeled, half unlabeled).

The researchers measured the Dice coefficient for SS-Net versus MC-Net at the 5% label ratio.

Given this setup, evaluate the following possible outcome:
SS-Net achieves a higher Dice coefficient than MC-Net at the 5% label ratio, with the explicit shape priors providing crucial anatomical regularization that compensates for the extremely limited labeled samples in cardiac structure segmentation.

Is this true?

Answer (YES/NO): YES